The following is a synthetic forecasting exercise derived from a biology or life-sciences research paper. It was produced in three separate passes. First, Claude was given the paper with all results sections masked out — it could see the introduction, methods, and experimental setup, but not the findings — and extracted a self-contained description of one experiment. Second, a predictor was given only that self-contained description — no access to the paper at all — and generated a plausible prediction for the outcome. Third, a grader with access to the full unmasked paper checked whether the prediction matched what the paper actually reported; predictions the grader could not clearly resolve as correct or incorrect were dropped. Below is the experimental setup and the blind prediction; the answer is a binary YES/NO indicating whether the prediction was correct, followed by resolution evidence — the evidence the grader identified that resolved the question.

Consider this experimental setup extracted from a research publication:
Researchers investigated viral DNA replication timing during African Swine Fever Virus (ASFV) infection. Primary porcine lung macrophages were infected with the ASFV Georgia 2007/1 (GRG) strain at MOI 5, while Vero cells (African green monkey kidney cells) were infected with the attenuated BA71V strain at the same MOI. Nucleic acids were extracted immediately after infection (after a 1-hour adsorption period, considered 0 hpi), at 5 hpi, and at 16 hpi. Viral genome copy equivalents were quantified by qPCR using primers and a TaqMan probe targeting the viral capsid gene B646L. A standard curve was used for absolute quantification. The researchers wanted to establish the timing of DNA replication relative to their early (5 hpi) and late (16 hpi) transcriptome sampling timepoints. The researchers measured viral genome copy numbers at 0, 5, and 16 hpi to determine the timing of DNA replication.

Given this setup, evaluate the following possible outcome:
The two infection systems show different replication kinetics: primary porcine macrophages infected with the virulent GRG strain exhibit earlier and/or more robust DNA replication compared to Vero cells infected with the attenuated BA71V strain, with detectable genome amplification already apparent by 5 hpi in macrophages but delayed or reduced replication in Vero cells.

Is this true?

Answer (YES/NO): NO